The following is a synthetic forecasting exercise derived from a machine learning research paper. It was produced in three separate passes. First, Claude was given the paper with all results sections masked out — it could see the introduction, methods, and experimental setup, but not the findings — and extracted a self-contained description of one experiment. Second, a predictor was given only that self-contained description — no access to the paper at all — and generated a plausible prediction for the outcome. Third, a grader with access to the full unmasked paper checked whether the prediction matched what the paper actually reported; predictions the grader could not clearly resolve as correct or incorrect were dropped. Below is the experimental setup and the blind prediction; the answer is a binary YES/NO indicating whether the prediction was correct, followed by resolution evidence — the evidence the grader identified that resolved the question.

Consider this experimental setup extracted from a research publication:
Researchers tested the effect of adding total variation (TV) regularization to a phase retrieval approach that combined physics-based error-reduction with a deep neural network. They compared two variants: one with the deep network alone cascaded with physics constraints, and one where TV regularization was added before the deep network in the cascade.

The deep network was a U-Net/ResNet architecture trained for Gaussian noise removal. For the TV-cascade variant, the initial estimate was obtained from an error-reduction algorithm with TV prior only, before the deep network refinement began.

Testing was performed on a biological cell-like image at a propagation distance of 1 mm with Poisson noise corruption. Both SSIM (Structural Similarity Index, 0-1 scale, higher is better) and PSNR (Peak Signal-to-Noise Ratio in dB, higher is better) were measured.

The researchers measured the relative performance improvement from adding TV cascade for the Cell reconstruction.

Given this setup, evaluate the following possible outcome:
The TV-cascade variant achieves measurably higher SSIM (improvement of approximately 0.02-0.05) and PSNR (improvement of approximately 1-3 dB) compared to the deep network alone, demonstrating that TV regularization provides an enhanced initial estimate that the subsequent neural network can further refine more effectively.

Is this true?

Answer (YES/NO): NO